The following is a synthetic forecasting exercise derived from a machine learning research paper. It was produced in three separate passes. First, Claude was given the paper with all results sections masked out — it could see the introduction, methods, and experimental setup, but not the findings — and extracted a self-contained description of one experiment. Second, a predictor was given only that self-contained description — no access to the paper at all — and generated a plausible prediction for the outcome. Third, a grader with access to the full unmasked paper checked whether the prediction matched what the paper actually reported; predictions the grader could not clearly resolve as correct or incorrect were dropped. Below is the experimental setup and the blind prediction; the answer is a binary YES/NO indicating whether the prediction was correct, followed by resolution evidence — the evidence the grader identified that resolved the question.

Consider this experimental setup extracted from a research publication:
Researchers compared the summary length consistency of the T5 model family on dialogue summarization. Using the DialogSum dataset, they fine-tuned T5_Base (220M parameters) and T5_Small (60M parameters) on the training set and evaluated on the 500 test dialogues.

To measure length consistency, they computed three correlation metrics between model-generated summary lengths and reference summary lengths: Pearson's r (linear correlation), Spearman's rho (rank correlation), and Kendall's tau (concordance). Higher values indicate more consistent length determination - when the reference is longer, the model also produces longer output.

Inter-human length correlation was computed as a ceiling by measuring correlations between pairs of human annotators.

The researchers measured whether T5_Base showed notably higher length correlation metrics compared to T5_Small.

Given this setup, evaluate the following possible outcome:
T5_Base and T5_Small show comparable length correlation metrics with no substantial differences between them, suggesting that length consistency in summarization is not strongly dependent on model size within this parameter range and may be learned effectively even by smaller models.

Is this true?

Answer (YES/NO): YES